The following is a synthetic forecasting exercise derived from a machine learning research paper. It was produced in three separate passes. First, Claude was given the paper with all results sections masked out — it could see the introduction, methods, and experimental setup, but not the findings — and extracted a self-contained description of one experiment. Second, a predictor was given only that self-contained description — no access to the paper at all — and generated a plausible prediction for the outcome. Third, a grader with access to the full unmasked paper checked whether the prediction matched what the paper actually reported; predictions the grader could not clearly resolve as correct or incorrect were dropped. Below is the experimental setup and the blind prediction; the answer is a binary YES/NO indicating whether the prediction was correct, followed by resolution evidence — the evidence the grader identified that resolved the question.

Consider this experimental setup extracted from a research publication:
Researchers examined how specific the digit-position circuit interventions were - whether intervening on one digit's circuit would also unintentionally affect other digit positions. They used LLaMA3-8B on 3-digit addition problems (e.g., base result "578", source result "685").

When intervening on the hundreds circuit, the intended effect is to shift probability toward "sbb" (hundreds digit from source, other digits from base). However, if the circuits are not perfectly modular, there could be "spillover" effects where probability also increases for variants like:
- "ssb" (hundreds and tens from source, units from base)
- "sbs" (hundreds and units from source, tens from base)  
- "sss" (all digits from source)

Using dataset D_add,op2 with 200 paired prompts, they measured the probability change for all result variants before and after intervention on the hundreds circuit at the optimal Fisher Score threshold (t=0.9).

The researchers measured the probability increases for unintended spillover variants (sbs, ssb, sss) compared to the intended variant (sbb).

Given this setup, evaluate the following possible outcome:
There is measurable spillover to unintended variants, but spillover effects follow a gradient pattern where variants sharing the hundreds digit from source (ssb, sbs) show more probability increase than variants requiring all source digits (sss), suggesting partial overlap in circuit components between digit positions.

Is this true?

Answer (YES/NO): NO